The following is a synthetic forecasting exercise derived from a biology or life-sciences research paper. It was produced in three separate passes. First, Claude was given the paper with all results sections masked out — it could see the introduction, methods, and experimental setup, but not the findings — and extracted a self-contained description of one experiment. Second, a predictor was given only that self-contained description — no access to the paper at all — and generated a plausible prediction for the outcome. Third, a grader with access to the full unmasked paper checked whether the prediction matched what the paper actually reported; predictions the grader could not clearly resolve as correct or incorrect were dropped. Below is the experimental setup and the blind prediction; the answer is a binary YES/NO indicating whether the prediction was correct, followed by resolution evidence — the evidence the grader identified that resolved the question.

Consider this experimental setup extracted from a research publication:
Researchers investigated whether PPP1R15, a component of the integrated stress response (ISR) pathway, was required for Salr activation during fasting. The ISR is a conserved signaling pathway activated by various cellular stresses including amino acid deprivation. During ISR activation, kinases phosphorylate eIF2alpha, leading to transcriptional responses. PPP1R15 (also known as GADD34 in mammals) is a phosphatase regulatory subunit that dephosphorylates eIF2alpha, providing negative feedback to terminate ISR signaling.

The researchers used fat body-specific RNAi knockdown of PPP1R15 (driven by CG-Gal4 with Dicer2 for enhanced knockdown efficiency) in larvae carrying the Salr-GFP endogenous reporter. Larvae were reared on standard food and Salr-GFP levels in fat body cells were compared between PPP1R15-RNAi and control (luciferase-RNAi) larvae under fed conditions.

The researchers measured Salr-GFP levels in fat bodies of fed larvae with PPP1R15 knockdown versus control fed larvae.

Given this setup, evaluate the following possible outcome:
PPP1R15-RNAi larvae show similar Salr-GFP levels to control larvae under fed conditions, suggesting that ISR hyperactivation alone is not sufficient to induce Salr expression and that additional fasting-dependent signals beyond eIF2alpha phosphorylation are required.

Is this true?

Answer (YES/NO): NO